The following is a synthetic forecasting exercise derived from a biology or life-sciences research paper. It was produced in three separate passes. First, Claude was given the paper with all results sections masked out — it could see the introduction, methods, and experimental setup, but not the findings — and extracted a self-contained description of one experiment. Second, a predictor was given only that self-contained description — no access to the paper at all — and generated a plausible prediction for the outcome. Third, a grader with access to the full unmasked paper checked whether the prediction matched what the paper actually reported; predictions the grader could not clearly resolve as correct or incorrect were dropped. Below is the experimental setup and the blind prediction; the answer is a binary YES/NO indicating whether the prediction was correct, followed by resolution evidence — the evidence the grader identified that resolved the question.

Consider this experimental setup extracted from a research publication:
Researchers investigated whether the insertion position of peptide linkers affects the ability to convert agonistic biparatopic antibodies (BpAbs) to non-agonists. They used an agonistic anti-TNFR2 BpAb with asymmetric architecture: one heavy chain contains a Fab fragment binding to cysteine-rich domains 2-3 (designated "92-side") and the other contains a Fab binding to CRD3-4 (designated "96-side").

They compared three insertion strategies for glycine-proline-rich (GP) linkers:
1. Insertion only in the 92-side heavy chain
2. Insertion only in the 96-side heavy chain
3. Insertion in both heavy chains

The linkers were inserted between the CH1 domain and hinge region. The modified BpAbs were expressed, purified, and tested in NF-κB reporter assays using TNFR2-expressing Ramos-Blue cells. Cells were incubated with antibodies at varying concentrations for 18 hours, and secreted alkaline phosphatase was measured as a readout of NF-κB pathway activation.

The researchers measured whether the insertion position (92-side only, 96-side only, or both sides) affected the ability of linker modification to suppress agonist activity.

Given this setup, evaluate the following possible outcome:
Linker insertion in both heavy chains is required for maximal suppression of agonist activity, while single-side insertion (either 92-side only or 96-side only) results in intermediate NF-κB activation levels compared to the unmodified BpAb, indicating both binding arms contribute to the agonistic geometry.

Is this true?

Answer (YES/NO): NO